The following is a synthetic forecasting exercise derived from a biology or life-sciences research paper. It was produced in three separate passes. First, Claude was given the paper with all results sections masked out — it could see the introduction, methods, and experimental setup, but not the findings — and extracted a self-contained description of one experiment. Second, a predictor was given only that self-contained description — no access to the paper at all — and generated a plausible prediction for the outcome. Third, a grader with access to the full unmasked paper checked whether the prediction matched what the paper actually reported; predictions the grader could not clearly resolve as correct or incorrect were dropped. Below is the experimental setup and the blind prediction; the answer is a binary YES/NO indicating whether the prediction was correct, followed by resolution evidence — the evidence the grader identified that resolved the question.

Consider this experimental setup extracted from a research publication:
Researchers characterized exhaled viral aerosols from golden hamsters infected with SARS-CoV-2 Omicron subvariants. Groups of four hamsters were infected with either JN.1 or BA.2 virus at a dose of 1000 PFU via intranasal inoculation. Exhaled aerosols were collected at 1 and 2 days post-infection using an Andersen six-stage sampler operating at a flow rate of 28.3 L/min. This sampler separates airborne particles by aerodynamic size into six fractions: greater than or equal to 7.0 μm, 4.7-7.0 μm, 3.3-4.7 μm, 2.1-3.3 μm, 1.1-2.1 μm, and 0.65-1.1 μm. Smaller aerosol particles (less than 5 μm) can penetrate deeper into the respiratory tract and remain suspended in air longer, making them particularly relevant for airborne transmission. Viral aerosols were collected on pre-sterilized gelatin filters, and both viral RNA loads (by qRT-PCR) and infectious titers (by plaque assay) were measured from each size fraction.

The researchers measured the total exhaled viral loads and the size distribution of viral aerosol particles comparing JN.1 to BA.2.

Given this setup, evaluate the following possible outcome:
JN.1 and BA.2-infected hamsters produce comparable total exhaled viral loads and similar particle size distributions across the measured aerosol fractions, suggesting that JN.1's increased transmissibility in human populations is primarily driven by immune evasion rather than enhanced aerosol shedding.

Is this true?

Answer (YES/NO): NO